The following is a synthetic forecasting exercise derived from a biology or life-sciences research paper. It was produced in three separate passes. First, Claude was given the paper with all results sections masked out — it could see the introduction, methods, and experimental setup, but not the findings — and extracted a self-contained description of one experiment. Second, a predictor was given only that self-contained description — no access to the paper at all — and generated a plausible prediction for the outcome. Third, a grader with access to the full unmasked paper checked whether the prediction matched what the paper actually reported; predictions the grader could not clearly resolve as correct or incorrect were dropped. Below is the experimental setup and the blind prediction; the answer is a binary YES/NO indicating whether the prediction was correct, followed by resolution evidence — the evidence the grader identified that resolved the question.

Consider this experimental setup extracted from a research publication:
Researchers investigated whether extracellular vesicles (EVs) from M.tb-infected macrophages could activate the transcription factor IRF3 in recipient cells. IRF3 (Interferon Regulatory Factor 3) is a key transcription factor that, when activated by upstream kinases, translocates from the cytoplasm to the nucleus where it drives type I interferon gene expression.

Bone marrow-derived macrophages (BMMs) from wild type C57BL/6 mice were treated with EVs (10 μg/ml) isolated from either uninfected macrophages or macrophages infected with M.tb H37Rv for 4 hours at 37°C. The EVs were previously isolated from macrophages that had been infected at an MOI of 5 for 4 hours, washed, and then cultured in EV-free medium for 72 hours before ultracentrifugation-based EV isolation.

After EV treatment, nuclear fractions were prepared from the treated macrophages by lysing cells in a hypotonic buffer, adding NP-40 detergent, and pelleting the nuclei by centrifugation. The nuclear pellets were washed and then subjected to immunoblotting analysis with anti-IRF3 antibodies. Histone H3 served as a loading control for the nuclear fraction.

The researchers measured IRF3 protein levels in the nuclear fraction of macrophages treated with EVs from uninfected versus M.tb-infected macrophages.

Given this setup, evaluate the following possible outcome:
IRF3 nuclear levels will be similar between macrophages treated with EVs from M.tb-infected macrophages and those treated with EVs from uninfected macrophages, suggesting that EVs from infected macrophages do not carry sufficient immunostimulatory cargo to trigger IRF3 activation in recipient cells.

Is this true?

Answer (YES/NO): NO